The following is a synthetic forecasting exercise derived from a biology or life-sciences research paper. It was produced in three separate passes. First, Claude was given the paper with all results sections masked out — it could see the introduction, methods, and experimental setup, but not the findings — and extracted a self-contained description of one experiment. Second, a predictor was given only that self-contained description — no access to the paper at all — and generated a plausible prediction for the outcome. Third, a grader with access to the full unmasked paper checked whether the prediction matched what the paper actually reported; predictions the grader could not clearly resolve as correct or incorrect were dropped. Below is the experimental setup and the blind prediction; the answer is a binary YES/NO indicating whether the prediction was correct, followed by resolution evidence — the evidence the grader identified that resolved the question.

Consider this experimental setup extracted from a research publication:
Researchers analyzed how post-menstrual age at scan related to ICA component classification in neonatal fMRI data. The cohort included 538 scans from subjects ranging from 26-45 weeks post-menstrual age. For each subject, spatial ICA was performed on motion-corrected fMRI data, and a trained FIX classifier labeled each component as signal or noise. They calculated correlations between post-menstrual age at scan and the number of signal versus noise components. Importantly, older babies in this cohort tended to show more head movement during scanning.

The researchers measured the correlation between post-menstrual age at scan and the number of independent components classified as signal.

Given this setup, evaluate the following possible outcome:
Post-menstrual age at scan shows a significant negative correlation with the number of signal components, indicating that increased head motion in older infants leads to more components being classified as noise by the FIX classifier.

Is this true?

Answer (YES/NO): NO